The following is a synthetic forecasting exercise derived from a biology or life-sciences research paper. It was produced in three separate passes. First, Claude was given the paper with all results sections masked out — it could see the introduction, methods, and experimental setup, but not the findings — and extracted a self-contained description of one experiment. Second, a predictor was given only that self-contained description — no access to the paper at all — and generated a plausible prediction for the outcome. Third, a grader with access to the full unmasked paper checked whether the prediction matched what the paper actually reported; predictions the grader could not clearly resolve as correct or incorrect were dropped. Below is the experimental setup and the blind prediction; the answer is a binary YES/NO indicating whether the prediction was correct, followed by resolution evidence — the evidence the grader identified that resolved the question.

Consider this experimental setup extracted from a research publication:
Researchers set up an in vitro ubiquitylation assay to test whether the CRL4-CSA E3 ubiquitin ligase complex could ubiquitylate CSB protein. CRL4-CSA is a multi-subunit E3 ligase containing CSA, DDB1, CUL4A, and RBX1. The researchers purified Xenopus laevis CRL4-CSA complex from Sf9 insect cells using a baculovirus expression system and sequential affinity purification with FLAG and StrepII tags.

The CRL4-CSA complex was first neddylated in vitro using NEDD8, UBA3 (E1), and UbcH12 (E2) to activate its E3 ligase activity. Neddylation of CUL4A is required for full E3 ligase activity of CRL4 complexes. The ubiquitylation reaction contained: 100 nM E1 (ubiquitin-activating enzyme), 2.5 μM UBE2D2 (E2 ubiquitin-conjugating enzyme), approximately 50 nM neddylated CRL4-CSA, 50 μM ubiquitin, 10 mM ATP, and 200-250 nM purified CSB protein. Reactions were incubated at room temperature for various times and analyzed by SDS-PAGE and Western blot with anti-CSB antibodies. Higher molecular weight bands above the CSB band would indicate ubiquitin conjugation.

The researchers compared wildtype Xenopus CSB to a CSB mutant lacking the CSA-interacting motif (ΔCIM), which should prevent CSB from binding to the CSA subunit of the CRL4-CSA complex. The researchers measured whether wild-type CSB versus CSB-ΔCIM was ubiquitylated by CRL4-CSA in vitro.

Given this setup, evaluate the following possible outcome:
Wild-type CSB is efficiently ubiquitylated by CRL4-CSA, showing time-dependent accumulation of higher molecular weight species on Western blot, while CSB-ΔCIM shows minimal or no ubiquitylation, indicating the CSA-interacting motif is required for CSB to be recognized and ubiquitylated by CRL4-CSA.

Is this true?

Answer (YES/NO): YES